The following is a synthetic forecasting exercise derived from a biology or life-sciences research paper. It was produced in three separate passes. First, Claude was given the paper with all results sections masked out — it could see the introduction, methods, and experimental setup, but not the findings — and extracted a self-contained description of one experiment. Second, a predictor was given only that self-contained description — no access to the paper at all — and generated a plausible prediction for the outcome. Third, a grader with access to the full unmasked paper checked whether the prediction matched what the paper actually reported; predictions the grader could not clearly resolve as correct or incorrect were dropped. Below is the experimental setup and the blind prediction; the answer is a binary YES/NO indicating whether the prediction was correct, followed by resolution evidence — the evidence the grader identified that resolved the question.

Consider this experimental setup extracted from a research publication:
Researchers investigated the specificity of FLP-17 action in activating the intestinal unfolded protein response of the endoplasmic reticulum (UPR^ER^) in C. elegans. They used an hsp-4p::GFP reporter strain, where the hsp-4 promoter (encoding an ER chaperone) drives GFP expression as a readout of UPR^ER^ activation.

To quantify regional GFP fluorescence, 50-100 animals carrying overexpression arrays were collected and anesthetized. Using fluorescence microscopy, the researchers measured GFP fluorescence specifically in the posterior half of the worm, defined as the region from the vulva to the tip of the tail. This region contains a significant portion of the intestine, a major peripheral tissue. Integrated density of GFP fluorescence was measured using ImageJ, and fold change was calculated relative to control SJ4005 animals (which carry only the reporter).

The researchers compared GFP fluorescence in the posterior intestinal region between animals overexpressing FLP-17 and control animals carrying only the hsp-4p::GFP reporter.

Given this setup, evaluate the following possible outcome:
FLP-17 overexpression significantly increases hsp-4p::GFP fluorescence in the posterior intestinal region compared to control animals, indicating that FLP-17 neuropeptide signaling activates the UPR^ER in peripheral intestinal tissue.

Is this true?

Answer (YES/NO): YES